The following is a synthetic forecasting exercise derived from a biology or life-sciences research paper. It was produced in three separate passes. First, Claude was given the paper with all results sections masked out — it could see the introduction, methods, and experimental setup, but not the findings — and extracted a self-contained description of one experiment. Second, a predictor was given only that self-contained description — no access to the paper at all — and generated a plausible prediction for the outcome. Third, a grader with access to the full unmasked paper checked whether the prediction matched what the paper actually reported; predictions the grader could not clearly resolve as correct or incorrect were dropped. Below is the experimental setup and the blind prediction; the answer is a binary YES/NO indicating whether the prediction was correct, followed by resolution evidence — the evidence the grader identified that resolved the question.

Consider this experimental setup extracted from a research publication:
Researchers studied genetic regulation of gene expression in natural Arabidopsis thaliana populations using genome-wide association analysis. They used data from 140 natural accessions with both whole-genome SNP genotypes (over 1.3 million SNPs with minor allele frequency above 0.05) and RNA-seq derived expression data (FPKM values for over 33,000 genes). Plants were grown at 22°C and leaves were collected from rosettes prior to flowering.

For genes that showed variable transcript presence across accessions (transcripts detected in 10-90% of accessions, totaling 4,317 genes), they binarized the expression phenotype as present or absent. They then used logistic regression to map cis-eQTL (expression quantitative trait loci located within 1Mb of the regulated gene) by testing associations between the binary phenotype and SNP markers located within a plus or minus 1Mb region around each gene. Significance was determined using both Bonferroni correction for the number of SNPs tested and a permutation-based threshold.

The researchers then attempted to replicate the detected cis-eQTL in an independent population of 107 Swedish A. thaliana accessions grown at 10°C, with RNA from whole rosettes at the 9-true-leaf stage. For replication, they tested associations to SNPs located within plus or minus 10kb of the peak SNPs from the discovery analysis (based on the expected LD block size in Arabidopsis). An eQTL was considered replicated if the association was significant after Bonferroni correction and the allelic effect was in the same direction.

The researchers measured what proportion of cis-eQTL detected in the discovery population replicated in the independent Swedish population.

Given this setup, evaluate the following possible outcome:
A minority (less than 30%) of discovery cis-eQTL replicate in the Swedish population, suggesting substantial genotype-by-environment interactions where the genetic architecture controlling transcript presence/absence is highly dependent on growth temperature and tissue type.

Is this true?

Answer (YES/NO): NO